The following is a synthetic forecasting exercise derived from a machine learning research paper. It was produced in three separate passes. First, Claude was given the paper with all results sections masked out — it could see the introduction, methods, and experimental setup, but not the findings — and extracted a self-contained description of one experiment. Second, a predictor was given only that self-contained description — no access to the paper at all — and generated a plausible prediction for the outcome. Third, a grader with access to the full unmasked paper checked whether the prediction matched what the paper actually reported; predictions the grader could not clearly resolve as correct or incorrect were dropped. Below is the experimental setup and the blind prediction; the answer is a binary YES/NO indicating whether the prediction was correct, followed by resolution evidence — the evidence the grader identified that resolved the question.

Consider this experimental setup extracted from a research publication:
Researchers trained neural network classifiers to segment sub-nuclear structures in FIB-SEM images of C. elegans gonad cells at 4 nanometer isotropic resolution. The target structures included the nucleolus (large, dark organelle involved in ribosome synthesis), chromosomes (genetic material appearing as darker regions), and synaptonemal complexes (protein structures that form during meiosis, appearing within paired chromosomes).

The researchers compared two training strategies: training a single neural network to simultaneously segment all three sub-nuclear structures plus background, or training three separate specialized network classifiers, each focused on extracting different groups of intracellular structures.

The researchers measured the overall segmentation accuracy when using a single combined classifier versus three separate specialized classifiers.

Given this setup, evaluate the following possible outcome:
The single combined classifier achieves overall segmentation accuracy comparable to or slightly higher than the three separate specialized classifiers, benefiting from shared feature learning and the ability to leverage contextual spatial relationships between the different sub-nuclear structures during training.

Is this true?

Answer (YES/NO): NO